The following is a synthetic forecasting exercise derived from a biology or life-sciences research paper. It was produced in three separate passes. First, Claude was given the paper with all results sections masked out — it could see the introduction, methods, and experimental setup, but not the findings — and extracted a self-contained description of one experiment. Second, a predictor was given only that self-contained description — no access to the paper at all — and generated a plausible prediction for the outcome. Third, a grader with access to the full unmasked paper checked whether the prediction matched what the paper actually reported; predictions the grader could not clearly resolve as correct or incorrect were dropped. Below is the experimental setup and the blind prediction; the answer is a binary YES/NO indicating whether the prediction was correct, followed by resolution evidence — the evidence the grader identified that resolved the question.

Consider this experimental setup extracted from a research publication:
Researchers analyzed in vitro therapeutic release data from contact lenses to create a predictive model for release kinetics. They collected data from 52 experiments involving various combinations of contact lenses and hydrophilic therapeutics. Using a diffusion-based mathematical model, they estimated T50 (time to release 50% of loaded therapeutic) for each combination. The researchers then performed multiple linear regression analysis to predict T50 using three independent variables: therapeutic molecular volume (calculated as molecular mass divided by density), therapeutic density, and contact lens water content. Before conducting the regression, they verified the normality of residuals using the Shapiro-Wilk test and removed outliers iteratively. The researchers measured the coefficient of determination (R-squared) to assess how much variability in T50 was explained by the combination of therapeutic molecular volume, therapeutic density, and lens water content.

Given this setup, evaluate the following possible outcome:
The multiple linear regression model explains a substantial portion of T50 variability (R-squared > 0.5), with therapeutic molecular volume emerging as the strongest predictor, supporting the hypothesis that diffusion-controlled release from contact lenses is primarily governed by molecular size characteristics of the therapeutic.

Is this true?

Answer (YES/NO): NO